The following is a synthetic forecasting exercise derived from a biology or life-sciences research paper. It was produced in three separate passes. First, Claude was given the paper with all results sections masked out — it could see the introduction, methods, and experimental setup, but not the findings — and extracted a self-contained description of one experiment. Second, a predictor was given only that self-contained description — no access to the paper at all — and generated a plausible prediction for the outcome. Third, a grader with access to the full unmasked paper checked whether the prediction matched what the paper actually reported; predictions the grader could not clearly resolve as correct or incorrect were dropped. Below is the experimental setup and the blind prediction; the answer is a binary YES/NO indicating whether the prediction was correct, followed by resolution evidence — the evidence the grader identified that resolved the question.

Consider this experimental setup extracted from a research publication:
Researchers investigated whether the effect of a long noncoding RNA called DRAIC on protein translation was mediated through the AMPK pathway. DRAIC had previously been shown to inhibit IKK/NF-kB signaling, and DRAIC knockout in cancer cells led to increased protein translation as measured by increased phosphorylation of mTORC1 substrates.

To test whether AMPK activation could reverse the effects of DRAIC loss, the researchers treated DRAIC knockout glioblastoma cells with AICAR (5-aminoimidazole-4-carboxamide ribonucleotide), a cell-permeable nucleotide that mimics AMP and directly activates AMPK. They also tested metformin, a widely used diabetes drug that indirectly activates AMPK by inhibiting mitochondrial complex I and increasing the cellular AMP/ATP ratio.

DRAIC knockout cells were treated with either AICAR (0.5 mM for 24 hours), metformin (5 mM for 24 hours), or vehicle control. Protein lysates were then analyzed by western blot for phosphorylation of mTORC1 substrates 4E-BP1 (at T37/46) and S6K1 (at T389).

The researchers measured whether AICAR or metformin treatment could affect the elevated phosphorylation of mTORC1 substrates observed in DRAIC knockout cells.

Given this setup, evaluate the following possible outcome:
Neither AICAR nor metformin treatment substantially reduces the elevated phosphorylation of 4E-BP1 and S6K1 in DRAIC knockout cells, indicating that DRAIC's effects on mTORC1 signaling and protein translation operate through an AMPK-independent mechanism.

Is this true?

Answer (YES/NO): NO